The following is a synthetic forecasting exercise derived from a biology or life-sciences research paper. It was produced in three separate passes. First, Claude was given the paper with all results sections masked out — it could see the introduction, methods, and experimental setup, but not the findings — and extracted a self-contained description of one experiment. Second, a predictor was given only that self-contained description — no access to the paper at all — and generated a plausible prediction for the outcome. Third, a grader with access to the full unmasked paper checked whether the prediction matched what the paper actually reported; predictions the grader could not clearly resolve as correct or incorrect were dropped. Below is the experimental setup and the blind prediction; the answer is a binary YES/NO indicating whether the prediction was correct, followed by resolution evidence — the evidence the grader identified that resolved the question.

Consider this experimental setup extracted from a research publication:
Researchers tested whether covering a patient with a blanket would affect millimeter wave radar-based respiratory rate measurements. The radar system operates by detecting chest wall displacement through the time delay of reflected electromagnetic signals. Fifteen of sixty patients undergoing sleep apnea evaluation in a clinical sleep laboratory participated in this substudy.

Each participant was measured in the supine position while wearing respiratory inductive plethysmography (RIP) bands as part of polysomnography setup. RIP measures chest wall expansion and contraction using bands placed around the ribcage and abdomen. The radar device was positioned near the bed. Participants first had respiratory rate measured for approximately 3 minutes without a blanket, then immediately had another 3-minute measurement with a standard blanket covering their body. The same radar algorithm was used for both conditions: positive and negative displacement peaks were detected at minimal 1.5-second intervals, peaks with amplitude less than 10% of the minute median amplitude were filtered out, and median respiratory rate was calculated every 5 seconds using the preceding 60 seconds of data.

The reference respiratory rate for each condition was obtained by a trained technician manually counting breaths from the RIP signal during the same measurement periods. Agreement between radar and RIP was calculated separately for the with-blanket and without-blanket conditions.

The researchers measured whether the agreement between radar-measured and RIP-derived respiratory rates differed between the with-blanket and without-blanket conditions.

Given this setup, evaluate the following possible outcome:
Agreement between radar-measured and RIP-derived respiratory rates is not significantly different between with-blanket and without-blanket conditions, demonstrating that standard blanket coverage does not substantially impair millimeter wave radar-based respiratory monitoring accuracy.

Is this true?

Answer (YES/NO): YES